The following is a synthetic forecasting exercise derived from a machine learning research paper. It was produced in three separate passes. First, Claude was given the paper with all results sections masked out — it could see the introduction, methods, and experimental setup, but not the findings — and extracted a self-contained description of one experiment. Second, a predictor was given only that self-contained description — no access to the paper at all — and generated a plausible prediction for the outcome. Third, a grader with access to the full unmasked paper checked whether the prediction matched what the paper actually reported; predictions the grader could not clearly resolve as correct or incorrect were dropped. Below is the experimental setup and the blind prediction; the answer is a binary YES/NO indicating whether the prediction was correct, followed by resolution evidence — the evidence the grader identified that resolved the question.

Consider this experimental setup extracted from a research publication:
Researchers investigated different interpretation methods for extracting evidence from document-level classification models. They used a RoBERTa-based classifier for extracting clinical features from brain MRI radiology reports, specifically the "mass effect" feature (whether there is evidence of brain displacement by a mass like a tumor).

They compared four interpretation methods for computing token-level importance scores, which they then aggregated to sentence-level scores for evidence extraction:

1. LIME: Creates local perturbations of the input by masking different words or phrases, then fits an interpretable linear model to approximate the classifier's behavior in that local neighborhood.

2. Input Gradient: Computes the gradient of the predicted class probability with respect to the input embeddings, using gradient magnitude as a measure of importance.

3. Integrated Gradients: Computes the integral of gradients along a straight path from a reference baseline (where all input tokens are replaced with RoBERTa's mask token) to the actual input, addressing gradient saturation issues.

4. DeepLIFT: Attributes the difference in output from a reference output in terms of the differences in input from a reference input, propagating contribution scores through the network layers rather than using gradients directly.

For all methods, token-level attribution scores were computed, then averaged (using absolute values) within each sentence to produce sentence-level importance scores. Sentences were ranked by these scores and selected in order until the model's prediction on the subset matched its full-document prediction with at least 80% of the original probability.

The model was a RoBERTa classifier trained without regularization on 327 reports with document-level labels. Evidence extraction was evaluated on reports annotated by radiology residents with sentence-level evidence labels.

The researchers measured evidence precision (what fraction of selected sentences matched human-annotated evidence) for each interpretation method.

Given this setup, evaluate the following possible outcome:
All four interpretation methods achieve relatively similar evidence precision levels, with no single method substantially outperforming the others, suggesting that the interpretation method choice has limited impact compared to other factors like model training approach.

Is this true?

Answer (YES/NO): NO